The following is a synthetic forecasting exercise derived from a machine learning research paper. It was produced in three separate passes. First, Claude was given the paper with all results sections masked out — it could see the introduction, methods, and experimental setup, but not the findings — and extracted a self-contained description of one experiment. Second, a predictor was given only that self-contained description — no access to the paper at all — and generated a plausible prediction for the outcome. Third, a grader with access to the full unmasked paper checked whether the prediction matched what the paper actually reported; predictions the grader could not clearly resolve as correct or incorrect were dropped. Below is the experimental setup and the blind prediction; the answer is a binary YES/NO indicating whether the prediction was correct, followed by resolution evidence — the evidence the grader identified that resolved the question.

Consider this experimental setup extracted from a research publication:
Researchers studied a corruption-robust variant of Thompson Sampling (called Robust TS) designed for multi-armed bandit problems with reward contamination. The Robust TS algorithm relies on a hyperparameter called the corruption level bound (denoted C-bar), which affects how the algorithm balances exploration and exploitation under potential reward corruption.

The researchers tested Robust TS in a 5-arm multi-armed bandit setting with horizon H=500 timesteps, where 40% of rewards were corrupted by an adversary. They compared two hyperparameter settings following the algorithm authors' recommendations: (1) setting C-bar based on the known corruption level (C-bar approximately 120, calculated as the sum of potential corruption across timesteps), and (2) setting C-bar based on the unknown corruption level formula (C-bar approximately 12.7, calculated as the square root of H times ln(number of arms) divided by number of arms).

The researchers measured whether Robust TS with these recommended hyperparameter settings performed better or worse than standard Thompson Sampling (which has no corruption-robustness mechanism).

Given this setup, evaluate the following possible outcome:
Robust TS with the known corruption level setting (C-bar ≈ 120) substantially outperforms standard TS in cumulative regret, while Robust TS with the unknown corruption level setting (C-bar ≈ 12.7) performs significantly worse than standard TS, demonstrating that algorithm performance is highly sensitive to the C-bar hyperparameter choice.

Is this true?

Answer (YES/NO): NO